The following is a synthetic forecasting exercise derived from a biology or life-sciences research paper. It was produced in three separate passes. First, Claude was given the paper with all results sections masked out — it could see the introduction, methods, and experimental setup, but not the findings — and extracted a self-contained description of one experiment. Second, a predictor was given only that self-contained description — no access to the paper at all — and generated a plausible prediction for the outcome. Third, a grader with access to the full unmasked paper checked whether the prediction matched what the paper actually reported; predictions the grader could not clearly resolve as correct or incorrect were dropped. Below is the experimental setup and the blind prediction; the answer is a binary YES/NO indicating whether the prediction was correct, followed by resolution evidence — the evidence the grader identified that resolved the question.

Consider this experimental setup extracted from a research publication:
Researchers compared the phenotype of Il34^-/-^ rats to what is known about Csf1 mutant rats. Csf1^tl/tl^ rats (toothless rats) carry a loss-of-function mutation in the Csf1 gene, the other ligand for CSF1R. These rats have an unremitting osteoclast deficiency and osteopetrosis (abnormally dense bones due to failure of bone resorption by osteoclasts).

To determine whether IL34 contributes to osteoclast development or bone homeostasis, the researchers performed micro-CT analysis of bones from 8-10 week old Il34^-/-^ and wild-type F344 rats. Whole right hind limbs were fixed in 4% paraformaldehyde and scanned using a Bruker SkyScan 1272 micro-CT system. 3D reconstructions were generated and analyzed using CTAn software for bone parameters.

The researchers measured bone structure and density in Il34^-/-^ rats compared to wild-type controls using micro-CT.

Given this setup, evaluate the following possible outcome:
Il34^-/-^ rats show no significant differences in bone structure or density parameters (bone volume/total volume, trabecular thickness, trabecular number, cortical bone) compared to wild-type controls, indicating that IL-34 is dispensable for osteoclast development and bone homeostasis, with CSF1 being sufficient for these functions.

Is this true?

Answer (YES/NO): YES